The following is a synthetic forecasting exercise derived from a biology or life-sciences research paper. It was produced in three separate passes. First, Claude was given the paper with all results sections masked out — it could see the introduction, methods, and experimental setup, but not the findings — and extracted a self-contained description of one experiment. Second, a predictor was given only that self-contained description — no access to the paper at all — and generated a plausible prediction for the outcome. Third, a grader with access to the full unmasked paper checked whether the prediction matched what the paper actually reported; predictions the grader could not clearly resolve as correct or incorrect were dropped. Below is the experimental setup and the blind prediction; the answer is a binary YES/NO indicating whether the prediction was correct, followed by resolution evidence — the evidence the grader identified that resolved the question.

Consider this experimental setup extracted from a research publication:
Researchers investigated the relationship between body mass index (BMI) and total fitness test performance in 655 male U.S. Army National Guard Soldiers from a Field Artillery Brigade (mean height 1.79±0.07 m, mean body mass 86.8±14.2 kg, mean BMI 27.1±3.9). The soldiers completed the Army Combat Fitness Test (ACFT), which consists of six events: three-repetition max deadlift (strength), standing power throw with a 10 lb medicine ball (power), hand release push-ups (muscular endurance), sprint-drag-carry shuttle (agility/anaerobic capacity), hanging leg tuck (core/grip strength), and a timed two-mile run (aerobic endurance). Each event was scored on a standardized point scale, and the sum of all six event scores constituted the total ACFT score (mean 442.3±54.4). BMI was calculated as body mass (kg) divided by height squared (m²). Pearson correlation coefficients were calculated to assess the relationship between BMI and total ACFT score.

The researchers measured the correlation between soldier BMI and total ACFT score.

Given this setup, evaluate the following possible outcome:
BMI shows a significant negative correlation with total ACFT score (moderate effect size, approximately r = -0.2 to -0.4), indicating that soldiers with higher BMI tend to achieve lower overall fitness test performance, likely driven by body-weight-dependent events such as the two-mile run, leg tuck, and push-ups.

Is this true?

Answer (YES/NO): NO